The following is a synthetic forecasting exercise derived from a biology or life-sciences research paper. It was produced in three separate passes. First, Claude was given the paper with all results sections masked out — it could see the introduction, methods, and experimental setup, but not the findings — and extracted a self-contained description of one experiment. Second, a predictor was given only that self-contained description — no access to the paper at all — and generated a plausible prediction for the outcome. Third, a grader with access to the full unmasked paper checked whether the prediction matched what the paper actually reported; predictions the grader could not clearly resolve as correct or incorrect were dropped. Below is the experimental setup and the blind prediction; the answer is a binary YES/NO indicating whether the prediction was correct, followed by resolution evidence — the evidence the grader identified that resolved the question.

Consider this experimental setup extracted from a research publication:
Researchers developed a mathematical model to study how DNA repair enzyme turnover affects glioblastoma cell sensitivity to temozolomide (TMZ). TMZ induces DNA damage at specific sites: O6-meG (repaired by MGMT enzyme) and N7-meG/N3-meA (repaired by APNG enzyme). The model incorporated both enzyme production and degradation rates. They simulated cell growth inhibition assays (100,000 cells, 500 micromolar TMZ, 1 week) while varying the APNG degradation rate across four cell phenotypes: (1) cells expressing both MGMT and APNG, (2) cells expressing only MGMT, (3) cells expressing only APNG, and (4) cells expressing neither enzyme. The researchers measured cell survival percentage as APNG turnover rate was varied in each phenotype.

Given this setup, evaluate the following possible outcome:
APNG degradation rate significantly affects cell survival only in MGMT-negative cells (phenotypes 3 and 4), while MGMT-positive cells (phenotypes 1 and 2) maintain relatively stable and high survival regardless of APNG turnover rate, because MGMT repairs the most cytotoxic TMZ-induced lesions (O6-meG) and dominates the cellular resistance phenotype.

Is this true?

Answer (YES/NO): NO